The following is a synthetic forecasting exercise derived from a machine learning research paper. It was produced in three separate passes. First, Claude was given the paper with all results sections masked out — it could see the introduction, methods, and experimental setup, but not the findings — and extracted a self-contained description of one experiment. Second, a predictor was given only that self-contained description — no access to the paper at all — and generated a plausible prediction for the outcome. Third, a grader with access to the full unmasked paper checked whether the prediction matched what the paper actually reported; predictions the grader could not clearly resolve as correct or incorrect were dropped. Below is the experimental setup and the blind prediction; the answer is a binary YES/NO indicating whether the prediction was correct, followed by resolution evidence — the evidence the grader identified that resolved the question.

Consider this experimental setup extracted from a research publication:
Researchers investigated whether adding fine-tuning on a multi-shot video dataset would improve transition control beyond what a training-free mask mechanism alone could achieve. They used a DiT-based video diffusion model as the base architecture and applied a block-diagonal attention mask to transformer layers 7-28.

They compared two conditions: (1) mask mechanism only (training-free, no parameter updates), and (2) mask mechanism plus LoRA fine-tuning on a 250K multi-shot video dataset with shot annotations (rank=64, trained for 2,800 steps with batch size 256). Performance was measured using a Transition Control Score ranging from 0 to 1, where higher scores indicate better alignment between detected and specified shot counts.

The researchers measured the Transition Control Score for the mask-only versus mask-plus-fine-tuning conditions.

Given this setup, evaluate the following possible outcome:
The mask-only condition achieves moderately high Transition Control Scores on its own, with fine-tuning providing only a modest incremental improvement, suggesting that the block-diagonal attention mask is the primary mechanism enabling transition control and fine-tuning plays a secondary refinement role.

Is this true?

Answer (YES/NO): YES